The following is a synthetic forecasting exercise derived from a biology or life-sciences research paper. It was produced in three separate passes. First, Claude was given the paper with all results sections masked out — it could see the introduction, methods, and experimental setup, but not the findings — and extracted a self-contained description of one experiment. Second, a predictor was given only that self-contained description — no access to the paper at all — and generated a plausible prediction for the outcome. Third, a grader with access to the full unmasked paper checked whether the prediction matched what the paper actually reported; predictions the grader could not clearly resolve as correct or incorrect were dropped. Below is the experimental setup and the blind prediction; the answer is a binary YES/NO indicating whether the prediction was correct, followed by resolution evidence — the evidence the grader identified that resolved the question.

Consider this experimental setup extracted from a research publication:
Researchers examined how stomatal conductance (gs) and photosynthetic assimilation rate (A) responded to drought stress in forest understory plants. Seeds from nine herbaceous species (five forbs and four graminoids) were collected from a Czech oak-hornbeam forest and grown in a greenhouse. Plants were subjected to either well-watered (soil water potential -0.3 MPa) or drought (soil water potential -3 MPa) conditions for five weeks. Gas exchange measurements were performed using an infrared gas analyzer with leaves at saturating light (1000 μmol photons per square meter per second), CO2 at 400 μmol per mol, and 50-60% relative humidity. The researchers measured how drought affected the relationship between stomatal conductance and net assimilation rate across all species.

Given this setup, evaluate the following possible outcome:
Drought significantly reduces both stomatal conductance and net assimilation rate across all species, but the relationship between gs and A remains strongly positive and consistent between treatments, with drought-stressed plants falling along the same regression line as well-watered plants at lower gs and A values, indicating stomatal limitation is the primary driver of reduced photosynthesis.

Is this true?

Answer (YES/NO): NO